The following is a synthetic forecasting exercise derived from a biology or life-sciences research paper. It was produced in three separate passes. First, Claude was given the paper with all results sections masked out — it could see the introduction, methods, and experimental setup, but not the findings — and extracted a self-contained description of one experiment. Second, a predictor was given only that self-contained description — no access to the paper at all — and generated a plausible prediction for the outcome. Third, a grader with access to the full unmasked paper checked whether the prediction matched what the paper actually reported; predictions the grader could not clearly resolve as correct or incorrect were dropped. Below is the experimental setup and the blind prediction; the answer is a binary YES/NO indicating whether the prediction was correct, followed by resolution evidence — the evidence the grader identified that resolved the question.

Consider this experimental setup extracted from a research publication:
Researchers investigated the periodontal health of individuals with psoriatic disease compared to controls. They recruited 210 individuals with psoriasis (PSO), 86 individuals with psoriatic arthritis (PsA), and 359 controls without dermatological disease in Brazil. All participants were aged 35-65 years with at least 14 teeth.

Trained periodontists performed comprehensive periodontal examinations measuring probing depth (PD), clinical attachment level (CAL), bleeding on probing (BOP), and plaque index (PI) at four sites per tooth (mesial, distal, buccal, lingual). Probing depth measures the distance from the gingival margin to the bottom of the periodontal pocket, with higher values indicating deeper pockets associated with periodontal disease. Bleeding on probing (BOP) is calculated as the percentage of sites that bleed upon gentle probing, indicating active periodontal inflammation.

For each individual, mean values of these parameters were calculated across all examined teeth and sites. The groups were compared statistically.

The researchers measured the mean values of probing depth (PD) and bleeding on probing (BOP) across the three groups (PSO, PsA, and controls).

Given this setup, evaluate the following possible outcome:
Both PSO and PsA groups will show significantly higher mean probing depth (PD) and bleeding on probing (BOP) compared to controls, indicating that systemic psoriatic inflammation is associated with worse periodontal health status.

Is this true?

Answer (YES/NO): YES